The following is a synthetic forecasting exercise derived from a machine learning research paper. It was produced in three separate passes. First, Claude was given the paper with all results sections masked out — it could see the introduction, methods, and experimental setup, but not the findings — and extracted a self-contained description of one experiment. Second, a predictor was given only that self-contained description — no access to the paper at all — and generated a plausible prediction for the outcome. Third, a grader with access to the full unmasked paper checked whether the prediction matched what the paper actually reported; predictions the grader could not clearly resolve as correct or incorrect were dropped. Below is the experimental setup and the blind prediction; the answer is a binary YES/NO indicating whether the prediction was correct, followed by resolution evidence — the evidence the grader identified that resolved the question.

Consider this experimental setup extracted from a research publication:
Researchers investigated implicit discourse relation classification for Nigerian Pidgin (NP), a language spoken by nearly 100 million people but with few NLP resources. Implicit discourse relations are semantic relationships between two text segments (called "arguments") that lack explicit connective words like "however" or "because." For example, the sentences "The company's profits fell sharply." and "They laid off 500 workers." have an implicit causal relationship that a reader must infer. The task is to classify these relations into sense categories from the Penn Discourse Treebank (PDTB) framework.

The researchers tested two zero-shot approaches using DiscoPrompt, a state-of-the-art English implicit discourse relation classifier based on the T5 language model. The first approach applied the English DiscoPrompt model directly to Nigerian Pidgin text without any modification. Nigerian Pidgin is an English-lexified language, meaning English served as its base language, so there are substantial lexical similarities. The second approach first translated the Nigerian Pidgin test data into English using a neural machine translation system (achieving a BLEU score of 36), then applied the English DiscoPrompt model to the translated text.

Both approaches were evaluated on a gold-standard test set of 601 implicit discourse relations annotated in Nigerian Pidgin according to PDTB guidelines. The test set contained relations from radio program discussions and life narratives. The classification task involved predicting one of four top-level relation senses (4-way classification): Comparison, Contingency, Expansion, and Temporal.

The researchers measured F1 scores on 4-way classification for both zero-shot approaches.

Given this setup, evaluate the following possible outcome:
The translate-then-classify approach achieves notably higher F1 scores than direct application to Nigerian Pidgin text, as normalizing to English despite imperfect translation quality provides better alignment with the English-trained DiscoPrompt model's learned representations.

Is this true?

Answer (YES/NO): NO